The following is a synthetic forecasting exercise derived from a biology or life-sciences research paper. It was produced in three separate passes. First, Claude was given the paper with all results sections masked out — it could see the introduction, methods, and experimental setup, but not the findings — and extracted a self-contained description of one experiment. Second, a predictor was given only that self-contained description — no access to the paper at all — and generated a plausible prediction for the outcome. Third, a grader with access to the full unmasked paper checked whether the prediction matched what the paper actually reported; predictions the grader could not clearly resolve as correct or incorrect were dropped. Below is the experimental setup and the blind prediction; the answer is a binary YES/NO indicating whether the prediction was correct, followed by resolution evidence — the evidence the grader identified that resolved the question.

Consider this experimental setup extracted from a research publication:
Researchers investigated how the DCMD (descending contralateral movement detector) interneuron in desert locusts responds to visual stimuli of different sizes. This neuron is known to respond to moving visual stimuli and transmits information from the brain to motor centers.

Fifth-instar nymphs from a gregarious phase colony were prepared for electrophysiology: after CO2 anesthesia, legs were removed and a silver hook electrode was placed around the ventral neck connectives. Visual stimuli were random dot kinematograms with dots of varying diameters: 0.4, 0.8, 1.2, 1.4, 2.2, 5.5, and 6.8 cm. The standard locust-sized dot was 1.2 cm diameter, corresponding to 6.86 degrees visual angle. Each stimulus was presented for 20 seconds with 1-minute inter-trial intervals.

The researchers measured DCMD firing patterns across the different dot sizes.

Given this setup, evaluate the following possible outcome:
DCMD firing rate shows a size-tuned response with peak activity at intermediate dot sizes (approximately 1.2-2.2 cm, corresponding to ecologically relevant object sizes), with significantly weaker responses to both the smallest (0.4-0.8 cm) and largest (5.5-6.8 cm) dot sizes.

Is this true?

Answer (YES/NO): NO